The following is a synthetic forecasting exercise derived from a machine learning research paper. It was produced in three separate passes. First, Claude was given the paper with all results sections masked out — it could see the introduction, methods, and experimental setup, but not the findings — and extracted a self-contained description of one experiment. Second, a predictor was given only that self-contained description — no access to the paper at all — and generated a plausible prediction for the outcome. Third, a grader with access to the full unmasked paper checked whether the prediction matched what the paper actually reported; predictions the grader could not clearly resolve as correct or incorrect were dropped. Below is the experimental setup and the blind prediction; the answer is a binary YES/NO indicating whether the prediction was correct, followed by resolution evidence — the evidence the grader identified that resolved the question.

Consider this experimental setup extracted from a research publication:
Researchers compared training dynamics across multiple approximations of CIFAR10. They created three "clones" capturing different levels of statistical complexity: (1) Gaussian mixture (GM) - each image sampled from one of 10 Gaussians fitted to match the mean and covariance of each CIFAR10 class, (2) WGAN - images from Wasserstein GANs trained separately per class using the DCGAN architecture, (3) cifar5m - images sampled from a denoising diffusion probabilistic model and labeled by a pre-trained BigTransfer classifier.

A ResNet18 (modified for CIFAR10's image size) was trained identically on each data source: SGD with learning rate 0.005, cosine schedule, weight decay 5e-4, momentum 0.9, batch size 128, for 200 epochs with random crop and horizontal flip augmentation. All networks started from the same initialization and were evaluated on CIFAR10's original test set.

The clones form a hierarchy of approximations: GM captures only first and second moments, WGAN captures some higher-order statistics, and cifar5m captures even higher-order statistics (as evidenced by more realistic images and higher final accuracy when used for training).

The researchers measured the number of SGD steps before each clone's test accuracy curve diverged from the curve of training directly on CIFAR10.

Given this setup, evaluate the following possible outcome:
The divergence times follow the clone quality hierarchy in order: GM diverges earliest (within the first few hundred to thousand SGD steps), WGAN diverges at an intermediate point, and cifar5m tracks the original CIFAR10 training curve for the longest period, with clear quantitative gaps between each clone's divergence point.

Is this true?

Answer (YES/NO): NO